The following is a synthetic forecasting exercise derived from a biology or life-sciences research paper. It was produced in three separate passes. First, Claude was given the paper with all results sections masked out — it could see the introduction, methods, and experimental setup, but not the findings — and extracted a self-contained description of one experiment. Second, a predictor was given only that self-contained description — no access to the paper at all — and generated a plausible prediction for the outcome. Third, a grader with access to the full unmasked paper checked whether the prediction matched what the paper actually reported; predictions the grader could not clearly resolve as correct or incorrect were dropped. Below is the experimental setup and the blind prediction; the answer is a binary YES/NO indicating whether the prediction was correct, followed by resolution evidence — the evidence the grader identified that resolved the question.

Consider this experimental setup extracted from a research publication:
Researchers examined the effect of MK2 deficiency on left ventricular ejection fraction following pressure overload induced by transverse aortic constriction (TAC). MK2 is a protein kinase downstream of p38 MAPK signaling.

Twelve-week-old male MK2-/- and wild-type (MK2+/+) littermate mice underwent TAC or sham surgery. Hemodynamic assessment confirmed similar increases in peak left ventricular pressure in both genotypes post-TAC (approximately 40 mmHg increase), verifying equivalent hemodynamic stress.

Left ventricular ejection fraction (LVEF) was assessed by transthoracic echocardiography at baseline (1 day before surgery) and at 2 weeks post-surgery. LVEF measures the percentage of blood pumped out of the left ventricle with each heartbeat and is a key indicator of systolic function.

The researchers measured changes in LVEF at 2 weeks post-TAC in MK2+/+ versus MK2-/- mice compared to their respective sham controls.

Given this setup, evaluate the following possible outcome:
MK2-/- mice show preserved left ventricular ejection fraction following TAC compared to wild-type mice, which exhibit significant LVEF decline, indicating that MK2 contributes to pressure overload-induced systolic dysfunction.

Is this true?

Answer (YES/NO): NO